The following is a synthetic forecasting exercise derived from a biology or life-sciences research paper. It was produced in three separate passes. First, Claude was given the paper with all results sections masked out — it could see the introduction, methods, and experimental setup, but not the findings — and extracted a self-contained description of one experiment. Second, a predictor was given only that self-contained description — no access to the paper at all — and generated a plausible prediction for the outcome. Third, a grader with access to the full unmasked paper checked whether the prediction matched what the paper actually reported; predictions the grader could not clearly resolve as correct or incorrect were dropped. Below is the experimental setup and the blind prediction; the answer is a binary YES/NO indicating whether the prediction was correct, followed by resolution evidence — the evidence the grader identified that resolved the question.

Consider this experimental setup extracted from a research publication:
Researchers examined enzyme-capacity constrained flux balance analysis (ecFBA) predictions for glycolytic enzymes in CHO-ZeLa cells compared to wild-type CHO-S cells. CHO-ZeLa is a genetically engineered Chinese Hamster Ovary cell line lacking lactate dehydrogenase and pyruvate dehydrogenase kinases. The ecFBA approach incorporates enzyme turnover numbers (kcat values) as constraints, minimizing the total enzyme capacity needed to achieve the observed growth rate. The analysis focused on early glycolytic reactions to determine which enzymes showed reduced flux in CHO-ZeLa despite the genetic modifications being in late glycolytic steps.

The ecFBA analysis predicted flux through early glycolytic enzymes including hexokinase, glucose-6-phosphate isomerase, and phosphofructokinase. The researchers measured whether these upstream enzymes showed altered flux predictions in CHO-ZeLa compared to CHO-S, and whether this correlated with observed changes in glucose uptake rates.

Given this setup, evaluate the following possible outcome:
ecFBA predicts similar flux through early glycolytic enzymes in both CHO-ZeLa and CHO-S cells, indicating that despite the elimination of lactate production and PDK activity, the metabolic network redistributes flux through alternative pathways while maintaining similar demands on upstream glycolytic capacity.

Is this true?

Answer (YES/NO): NO